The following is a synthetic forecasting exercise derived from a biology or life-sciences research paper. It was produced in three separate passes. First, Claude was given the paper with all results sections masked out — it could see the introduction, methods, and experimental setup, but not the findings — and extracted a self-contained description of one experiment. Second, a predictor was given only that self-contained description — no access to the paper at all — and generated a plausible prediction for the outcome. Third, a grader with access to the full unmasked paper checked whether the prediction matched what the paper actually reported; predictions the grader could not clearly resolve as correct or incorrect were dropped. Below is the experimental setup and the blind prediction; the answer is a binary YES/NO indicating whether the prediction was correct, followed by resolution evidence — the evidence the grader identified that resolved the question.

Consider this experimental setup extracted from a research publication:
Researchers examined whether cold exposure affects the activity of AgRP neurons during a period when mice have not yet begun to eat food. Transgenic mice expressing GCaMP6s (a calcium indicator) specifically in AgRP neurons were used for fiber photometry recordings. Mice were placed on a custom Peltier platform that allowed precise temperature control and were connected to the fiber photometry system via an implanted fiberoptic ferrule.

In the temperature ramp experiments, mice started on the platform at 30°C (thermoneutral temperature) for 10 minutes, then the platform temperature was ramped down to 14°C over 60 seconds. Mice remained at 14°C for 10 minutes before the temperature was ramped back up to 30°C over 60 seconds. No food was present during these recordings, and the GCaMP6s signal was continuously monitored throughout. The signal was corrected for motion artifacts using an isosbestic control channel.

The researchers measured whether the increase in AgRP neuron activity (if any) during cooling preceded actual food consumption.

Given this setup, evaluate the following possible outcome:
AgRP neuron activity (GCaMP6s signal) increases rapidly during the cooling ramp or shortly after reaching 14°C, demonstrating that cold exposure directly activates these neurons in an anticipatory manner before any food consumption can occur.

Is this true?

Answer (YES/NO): YES